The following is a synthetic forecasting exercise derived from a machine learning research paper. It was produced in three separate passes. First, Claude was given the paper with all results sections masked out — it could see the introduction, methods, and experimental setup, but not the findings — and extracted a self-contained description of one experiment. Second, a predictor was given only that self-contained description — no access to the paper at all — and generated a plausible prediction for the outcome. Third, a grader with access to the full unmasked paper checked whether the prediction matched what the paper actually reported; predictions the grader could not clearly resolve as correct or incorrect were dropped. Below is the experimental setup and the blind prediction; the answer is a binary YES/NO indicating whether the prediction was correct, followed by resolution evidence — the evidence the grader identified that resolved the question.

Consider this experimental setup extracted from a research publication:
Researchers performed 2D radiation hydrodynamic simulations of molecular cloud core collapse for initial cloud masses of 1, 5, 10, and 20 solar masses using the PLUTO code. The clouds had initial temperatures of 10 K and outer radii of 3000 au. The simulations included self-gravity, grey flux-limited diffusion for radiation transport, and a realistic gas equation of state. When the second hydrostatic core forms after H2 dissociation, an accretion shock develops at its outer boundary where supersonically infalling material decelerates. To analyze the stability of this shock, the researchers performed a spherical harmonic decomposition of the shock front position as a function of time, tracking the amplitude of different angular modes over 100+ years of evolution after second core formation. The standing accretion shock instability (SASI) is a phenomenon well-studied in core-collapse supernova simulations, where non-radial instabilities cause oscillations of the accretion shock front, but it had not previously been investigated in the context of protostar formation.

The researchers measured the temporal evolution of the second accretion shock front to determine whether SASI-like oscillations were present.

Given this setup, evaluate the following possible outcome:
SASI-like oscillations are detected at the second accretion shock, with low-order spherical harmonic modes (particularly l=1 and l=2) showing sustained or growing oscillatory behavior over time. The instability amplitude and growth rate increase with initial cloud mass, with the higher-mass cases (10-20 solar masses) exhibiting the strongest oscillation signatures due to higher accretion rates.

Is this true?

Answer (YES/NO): NO